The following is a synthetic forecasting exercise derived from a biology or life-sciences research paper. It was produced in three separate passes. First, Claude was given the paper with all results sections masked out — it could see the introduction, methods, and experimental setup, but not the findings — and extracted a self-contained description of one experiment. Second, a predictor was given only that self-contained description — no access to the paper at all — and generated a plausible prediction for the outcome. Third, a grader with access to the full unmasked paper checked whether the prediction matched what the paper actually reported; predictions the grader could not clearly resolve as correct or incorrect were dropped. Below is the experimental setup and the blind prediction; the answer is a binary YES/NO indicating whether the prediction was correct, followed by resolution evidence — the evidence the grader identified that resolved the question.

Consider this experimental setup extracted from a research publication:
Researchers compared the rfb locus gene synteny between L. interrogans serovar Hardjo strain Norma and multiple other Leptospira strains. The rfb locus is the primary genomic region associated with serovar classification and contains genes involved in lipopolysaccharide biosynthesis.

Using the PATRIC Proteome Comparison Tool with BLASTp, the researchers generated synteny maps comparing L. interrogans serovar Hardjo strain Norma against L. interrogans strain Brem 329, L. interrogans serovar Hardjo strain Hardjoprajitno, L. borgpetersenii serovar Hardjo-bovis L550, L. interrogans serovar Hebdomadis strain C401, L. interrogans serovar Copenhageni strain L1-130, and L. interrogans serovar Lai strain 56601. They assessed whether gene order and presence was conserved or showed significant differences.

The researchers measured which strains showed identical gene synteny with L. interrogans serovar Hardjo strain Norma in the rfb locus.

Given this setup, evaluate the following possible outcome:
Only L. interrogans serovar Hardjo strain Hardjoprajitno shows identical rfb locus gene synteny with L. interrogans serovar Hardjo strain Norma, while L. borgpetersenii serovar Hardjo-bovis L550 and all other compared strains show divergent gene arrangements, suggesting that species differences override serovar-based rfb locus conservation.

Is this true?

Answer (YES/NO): NO